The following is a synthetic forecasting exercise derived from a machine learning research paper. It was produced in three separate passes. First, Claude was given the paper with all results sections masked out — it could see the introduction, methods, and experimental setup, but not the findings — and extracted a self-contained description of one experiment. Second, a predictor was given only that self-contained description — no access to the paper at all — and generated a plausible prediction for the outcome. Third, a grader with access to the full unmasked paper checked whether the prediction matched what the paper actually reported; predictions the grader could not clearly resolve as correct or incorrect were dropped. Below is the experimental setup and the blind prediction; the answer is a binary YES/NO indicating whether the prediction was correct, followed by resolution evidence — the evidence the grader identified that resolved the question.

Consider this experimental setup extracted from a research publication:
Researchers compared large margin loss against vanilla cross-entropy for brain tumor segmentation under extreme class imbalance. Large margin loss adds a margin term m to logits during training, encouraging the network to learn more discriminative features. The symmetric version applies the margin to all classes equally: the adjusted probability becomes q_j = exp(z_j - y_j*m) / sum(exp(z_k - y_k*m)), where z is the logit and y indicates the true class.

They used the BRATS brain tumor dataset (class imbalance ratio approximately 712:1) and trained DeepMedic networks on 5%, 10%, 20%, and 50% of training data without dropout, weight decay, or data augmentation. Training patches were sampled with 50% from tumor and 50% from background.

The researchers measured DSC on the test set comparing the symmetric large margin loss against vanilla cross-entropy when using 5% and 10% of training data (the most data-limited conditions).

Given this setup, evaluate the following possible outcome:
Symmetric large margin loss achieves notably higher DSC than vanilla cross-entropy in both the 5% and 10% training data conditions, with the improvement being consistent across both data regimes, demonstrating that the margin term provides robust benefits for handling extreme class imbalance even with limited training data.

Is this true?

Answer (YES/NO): NO